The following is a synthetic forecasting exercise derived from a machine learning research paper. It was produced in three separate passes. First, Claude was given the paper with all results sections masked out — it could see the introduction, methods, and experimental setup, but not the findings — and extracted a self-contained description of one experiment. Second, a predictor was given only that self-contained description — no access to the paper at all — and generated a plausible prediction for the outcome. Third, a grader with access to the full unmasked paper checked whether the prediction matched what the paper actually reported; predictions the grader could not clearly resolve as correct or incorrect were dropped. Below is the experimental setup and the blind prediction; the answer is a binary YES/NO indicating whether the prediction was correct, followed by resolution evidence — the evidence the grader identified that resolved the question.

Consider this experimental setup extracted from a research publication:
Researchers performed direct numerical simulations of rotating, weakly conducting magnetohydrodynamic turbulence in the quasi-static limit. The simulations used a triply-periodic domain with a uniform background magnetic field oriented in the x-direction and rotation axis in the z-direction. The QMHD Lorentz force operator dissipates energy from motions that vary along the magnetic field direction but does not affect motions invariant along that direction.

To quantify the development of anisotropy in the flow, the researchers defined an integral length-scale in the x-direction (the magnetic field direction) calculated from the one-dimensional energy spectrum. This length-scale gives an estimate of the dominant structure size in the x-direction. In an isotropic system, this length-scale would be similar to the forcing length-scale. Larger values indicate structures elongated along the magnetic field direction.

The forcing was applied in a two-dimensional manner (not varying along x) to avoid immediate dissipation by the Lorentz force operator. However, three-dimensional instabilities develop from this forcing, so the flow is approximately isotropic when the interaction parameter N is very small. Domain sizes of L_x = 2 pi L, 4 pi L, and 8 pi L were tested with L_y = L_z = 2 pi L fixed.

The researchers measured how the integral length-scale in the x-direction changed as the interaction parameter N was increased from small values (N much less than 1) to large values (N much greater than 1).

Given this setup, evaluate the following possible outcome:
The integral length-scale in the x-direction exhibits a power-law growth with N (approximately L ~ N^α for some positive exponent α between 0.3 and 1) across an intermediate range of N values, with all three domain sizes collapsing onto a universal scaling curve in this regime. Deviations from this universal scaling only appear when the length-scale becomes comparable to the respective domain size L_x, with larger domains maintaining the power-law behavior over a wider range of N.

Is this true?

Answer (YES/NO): YES